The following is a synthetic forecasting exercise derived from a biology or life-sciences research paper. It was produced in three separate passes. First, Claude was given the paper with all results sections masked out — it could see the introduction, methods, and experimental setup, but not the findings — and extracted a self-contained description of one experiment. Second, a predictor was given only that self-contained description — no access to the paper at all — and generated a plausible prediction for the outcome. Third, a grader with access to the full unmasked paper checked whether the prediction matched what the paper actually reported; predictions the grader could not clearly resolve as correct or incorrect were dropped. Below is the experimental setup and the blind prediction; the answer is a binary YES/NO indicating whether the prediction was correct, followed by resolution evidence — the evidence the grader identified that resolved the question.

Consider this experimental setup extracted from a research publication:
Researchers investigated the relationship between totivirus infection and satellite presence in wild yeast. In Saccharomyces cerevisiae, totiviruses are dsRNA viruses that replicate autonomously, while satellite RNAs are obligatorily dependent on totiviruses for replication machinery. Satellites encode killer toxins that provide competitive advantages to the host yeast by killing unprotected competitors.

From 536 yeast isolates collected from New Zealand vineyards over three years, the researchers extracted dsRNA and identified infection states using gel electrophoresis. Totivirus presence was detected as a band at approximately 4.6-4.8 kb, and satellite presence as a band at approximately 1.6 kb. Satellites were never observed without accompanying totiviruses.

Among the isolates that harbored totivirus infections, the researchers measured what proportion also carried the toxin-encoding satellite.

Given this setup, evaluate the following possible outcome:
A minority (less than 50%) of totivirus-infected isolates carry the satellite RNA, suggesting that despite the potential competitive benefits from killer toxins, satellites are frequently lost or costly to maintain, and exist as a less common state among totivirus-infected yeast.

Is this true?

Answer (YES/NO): YES